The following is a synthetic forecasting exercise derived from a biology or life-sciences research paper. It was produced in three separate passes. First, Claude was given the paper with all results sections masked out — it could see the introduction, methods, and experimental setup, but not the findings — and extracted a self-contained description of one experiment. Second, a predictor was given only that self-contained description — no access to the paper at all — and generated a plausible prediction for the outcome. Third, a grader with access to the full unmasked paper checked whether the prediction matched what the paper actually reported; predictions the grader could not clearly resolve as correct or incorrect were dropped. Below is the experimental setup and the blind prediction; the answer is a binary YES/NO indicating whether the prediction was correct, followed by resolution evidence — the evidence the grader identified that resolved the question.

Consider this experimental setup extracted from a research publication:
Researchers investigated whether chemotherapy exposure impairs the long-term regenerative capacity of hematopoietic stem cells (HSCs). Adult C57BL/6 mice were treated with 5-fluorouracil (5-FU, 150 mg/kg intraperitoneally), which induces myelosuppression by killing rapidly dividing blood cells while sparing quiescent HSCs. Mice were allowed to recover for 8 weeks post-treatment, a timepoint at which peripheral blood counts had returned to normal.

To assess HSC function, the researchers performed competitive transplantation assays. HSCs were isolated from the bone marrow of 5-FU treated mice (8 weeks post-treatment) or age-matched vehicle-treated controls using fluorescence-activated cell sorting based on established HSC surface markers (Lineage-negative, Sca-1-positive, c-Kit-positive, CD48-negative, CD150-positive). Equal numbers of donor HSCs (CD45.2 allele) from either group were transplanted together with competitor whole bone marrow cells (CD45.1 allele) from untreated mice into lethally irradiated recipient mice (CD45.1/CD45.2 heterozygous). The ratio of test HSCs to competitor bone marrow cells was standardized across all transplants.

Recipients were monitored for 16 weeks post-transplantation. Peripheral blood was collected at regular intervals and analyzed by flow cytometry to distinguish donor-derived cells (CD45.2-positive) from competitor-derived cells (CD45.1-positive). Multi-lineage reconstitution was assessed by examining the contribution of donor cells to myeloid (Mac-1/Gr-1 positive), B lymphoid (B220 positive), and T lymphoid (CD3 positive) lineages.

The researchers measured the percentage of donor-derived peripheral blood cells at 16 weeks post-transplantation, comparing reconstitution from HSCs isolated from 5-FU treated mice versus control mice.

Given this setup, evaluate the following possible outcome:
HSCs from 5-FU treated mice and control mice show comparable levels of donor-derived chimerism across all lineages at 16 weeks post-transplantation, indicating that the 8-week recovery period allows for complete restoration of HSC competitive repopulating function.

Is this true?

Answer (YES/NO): NO